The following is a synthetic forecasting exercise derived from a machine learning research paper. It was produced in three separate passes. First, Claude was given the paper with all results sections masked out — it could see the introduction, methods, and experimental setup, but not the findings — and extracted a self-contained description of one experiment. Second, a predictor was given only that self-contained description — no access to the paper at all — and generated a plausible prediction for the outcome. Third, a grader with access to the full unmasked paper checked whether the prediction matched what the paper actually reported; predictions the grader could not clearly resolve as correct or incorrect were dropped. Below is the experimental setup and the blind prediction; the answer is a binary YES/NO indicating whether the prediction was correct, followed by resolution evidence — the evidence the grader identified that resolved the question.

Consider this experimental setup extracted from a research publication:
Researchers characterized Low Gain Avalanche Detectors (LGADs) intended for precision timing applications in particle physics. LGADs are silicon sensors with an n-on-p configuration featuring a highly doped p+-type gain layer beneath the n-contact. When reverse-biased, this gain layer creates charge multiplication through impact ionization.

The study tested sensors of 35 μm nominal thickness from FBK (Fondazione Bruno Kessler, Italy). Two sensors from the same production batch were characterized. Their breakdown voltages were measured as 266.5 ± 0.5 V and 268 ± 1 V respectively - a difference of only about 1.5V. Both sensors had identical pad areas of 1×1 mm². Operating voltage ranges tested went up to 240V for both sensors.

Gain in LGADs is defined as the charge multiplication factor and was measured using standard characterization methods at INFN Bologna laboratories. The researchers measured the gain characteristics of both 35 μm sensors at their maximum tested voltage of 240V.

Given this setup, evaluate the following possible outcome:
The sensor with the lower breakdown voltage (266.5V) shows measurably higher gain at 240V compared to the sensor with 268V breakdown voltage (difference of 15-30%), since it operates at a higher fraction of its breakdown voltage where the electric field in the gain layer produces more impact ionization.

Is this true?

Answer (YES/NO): NO